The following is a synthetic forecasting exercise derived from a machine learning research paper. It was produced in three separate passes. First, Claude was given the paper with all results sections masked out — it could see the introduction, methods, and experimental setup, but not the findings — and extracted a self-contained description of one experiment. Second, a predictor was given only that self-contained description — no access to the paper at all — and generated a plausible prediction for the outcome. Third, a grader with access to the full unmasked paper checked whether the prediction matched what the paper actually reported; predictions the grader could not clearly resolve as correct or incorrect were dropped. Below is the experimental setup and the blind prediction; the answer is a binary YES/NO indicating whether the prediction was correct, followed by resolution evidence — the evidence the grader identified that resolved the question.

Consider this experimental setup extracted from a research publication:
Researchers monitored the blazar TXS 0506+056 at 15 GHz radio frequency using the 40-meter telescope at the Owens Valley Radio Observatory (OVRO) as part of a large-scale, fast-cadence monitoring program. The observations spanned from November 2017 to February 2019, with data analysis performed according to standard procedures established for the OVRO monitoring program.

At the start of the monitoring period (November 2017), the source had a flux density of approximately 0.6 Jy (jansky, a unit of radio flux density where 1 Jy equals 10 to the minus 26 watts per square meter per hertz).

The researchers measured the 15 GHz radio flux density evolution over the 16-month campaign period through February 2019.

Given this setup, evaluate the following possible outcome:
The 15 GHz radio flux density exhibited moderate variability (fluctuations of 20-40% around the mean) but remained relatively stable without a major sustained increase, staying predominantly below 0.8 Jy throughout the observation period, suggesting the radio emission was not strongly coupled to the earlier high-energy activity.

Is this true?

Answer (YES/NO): NO